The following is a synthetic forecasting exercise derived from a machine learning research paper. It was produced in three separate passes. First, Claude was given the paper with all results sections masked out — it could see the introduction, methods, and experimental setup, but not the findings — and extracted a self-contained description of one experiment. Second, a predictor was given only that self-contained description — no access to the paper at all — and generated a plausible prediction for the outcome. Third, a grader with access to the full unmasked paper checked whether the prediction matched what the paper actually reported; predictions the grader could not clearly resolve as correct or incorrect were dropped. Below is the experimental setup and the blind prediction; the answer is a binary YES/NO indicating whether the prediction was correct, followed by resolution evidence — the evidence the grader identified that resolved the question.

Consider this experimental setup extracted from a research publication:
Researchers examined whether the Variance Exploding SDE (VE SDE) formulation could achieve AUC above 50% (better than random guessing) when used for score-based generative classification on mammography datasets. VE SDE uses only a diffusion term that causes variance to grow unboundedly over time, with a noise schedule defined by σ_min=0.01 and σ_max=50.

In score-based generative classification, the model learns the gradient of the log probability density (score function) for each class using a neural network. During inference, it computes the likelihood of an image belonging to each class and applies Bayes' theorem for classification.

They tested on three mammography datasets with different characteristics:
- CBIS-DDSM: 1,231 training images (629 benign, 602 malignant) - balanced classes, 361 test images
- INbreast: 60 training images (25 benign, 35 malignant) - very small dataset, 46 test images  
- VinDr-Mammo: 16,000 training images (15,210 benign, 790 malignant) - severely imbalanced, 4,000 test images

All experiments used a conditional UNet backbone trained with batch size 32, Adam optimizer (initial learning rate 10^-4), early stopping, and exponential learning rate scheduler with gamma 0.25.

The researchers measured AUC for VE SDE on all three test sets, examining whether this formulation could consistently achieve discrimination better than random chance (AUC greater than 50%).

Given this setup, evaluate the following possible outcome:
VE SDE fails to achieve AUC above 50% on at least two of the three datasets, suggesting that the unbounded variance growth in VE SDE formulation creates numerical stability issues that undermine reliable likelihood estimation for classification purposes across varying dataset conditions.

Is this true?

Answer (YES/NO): YES